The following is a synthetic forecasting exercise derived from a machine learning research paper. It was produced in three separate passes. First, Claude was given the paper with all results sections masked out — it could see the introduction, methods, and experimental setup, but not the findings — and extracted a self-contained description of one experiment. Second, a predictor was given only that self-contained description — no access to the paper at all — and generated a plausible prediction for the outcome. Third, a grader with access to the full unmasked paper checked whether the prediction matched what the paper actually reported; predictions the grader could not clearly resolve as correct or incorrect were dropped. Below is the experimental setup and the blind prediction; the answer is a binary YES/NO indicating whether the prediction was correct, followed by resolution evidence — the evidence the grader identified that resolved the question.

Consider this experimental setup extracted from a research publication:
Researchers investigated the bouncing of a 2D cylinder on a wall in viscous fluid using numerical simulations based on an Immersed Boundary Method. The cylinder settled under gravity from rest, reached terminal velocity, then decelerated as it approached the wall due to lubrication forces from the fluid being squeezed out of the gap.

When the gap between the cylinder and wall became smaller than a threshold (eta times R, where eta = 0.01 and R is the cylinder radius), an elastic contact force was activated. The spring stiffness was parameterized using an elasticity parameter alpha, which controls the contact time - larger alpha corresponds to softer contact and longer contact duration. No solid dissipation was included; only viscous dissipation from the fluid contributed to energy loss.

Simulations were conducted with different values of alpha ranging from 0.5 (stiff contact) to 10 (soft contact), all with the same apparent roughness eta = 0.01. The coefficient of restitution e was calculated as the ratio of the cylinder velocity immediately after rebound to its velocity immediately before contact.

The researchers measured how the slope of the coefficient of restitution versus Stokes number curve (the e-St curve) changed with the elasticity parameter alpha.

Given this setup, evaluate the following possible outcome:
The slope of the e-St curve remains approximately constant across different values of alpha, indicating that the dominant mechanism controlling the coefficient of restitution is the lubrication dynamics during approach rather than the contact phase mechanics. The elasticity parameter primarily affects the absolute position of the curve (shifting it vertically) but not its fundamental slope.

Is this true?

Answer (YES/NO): NO